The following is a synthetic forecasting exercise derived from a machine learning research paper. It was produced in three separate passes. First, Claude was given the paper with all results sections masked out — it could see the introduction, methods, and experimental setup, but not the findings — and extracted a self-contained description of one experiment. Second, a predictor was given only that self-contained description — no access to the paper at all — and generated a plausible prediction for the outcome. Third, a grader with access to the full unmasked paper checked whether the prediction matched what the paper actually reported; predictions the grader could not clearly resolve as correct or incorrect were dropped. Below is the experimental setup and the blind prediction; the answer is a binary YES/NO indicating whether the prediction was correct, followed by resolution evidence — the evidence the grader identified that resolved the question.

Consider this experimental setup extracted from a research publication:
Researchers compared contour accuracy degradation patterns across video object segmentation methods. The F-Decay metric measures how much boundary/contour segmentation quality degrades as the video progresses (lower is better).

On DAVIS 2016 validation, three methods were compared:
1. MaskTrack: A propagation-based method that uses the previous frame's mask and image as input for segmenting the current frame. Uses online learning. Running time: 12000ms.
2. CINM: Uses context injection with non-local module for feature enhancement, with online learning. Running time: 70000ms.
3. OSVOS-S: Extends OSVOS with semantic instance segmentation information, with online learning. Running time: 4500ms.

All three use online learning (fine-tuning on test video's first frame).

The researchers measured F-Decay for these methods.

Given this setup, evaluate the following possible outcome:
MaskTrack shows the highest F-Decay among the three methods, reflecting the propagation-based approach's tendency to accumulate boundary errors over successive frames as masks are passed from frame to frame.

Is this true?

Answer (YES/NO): NO